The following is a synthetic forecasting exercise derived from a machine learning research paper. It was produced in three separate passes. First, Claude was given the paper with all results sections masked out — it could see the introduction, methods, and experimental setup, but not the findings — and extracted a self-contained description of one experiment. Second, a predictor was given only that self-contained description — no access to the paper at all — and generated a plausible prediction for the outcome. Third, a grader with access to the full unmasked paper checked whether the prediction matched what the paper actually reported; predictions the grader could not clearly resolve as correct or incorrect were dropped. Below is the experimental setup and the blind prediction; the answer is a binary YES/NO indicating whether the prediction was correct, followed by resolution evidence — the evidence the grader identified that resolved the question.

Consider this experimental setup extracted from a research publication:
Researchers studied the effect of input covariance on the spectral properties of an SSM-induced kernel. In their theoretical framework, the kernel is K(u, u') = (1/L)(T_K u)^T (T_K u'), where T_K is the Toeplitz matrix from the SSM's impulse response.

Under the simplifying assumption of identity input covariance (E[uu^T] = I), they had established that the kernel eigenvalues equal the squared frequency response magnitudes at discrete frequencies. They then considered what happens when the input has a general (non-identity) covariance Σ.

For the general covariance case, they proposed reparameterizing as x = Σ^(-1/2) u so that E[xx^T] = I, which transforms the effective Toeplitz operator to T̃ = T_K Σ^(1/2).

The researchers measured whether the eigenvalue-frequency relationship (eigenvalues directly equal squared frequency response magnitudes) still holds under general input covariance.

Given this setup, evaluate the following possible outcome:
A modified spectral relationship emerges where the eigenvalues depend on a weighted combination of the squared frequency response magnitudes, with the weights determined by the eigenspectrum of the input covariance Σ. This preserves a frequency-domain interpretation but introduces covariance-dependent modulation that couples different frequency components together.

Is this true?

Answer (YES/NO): NO